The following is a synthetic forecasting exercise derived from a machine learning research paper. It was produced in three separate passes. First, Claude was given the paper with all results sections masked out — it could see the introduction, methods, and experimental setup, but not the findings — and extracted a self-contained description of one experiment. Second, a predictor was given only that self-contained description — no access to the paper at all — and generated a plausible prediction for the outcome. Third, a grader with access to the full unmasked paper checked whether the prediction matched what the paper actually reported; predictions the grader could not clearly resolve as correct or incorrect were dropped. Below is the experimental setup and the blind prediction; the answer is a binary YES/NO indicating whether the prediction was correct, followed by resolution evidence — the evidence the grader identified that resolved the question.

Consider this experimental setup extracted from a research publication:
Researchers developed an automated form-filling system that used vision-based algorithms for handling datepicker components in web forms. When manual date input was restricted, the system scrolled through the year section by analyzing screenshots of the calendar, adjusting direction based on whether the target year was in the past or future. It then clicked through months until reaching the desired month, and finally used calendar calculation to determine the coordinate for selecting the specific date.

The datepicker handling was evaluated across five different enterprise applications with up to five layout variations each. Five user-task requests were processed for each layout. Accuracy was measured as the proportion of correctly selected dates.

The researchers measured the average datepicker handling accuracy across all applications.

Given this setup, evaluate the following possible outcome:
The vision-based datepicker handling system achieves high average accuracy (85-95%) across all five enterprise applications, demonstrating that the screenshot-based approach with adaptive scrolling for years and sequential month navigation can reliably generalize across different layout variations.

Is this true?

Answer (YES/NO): NO